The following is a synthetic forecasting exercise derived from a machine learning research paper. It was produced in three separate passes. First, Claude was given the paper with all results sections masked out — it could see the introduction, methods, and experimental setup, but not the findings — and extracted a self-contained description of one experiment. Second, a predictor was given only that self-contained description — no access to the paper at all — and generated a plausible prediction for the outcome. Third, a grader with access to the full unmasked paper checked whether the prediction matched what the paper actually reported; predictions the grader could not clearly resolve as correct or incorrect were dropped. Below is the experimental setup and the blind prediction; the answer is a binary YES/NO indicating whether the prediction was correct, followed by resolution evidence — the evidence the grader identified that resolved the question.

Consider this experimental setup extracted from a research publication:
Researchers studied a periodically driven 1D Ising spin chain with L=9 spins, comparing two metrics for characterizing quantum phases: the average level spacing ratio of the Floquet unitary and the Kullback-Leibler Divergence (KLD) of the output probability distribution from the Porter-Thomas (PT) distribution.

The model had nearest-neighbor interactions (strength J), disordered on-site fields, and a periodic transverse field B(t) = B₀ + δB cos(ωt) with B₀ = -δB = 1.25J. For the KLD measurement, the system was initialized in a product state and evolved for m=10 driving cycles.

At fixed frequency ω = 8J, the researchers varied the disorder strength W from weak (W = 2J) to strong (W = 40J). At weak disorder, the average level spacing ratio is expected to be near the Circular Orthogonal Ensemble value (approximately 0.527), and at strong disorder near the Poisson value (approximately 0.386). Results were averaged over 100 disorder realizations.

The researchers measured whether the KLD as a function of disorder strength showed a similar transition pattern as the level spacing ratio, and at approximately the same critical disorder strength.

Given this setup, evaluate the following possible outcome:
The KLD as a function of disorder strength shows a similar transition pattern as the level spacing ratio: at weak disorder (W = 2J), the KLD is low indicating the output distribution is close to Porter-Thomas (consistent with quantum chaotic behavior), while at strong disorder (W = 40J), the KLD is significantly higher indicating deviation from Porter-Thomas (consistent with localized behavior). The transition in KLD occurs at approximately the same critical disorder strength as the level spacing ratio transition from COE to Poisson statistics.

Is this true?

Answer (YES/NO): YES